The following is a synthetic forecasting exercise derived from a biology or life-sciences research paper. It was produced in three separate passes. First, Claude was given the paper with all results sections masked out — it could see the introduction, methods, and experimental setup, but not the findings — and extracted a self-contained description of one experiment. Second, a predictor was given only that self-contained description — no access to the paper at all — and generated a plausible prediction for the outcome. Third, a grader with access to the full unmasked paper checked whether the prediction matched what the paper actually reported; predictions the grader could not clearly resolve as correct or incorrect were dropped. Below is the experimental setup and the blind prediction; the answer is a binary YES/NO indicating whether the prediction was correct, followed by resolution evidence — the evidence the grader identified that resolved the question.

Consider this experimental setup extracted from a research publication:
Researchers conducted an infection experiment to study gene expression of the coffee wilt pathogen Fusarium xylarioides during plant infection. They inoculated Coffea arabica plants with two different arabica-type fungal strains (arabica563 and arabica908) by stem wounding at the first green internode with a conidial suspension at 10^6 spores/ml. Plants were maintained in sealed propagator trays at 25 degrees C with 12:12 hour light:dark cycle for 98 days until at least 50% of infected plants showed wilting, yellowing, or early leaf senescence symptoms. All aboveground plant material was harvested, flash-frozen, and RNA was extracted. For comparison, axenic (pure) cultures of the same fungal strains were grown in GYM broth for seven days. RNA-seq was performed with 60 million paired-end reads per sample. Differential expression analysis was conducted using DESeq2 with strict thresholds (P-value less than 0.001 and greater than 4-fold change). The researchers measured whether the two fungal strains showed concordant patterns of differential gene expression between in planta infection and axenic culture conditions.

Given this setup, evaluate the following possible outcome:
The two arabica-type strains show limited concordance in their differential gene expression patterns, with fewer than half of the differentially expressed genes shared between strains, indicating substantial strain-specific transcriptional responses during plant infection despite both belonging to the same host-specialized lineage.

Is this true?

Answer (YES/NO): NO